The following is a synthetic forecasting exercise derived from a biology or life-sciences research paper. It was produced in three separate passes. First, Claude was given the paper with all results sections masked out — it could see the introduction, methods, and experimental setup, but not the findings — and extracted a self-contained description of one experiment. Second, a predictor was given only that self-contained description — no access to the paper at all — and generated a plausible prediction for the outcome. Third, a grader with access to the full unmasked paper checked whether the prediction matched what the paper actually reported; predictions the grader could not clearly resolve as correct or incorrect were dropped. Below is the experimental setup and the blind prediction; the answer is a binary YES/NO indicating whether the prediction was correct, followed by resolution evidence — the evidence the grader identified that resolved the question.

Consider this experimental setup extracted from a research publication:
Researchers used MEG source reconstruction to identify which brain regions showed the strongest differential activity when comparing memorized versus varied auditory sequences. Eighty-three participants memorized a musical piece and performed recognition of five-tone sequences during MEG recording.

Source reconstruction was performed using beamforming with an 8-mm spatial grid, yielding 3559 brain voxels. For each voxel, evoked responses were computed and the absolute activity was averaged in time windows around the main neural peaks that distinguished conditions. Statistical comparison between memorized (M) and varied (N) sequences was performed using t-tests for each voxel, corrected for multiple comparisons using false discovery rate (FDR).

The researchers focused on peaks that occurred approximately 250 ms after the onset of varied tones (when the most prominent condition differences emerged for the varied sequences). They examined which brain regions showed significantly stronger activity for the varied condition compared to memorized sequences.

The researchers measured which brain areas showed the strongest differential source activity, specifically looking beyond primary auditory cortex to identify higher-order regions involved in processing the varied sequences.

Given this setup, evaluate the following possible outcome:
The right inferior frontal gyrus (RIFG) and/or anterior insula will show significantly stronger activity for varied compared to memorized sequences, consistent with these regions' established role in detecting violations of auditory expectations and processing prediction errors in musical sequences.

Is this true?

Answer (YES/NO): NO